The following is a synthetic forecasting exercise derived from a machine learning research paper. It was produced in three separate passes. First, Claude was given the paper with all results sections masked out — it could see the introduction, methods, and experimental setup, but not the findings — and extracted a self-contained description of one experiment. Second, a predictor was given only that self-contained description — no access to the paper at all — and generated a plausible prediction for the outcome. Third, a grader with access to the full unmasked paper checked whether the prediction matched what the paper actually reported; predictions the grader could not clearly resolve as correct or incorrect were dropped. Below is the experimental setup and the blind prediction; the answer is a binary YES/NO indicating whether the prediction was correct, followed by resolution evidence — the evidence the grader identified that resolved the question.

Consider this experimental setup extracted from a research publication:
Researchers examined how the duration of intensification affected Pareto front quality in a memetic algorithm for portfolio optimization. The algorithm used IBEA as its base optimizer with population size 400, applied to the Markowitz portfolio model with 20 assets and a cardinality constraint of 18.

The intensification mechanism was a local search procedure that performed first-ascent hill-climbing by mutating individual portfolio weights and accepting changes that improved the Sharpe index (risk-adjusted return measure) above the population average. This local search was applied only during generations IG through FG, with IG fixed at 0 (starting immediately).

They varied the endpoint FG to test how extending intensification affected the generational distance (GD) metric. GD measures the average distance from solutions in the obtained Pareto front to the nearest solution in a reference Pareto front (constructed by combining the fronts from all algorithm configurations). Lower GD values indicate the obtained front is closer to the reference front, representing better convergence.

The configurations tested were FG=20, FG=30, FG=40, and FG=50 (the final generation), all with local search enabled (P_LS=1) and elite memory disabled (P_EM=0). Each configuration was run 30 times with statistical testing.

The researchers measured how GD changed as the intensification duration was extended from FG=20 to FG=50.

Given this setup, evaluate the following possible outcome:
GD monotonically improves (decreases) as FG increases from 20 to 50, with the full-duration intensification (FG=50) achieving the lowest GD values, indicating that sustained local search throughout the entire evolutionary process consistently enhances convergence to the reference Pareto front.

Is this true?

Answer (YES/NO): NO